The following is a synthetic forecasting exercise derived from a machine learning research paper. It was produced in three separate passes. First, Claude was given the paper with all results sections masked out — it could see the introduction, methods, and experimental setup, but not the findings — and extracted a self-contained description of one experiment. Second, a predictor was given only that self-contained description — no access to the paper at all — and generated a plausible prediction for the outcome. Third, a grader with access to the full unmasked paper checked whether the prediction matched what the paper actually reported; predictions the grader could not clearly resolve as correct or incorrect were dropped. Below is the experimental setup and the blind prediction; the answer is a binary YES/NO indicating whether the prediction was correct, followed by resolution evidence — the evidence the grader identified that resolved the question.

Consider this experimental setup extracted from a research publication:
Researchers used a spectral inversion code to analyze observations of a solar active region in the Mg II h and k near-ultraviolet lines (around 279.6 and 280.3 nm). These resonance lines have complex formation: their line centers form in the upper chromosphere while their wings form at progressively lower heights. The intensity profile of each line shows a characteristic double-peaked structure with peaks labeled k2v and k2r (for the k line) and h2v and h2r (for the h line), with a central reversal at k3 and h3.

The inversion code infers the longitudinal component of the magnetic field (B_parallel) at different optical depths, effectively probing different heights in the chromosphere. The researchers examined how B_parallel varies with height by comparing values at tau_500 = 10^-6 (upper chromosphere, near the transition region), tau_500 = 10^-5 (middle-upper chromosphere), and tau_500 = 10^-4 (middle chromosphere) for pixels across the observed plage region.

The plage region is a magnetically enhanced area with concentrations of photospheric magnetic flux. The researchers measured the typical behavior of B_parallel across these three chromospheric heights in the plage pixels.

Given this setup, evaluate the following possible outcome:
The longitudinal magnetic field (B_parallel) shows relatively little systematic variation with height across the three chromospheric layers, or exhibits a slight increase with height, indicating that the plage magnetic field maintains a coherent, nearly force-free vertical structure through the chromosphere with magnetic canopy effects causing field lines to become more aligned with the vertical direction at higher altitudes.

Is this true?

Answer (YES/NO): NO